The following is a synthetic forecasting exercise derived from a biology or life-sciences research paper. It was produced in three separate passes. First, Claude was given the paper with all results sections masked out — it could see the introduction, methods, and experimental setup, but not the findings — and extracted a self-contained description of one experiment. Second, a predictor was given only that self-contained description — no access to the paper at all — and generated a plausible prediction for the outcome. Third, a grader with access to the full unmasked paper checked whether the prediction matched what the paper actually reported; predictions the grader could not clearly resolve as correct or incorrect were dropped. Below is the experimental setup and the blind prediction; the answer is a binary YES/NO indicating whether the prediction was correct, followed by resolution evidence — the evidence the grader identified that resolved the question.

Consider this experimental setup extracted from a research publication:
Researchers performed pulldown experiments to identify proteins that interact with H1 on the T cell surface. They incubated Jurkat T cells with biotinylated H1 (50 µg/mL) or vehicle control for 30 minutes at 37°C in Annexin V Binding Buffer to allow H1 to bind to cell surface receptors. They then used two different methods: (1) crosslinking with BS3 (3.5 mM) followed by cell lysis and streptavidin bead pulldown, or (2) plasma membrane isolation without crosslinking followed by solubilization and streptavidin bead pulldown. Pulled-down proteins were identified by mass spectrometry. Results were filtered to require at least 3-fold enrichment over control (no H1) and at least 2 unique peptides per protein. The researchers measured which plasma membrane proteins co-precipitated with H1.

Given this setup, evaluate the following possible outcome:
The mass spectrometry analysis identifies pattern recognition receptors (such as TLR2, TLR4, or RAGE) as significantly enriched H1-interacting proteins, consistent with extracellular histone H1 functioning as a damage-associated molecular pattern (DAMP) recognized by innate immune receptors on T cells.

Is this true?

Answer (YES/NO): NO